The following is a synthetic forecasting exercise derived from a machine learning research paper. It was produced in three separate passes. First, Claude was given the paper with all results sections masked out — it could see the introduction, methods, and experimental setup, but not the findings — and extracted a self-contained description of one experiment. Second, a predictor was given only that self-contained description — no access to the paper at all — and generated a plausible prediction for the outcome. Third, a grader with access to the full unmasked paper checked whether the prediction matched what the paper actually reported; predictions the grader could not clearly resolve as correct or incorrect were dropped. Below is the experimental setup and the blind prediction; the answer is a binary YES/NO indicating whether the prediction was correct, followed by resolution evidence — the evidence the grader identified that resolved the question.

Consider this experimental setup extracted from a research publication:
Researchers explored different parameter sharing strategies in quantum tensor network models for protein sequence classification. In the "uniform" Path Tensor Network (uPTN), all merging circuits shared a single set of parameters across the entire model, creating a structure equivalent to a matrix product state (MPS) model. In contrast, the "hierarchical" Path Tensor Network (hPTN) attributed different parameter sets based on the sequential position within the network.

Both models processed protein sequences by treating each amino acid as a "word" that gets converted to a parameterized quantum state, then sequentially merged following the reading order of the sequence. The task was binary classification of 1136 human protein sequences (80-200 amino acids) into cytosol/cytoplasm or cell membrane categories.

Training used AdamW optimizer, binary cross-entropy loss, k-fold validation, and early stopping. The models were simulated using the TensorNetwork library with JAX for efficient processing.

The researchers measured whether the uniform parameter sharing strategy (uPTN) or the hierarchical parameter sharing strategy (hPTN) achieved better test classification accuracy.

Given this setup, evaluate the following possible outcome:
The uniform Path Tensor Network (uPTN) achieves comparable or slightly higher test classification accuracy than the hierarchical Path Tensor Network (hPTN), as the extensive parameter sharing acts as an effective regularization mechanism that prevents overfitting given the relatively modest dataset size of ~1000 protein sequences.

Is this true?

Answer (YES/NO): NO